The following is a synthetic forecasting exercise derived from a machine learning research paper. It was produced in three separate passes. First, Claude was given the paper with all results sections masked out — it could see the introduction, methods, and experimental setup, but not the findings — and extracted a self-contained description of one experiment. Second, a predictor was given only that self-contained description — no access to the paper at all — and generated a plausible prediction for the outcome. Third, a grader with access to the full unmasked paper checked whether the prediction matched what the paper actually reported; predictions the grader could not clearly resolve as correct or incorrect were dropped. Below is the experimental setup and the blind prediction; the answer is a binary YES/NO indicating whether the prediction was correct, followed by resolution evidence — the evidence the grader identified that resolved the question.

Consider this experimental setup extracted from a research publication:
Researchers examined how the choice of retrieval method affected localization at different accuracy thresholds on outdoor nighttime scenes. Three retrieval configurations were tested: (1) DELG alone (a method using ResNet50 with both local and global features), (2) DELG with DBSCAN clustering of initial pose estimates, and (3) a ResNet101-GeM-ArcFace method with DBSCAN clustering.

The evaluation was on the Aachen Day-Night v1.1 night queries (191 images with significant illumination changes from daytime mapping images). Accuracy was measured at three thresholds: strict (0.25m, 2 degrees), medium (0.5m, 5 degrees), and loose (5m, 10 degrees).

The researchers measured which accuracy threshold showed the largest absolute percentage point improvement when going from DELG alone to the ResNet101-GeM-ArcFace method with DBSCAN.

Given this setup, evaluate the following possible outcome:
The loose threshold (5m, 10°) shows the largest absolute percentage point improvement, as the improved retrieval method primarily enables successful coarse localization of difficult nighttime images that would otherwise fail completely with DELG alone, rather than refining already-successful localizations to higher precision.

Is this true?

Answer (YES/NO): NO